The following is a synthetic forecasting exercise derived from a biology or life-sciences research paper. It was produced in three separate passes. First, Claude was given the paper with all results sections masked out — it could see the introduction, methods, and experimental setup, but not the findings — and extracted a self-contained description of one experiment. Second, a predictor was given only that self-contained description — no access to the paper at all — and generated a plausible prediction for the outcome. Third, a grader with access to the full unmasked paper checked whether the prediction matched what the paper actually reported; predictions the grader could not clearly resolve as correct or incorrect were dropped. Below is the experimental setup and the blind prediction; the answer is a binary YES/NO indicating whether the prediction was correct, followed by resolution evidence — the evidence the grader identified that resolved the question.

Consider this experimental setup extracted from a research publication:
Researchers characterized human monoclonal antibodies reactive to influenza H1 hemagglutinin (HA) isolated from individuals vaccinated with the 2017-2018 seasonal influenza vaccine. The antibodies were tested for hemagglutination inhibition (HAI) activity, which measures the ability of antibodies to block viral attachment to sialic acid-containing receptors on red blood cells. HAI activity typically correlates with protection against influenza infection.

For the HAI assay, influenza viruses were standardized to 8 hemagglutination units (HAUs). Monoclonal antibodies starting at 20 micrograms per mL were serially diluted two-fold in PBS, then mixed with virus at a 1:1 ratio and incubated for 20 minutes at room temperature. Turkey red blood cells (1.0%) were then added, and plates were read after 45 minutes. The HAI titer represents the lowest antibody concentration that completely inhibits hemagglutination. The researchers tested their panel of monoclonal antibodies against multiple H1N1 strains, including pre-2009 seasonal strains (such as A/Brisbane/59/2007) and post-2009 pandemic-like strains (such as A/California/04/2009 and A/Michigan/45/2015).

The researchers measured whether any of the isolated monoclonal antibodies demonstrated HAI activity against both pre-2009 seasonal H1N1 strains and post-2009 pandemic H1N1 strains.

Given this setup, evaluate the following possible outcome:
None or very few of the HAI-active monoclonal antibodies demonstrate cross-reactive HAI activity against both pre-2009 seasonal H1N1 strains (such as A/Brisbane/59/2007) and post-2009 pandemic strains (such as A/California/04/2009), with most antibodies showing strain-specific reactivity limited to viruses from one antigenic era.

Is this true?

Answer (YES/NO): YES